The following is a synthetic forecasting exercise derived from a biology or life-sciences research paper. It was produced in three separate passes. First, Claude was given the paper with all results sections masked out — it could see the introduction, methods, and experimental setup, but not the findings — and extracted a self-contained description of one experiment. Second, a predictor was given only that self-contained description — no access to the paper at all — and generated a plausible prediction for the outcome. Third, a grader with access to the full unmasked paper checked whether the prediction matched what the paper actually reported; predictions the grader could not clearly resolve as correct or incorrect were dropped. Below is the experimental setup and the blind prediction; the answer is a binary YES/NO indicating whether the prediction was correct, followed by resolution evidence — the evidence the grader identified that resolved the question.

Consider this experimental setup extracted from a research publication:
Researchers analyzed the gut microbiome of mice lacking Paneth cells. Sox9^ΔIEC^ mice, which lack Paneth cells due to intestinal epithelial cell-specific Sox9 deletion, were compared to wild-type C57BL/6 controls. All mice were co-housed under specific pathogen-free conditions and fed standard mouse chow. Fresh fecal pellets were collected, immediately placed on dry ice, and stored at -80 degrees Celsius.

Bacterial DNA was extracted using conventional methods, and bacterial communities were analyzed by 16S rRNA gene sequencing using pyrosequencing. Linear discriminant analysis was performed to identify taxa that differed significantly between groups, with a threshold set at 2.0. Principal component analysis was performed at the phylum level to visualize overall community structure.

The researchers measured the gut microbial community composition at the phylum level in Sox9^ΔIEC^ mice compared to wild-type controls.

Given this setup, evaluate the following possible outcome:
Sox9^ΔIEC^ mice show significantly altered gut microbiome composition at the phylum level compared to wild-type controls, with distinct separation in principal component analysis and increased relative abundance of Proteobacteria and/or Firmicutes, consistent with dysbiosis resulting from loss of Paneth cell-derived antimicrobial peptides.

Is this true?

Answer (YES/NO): NO